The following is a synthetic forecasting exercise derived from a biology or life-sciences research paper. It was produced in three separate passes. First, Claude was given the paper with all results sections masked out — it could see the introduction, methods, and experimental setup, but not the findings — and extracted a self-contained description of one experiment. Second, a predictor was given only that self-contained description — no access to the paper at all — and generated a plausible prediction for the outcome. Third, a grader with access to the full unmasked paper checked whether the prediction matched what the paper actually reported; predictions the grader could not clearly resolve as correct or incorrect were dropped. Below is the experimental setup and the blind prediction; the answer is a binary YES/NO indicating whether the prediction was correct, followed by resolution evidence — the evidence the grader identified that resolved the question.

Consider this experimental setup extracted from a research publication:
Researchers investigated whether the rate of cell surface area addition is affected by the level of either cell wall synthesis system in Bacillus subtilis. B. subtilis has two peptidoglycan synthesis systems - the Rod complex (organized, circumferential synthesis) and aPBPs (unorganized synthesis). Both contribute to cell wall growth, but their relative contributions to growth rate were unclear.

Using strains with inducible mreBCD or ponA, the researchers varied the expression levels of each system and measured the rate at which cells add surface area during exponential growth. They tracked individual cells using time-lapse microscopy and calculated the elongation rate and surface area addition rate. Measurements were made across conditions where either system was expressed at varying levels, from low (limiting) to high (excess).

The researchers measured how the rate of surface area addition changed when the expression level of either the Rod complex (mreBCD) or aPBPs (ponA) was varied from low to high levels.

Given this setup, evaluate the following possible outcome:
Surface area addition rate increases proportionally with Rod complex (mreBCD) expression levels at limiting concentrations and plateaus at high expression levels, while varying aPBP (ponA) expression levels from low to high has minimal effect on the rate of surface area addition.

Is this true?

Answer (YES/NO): NO